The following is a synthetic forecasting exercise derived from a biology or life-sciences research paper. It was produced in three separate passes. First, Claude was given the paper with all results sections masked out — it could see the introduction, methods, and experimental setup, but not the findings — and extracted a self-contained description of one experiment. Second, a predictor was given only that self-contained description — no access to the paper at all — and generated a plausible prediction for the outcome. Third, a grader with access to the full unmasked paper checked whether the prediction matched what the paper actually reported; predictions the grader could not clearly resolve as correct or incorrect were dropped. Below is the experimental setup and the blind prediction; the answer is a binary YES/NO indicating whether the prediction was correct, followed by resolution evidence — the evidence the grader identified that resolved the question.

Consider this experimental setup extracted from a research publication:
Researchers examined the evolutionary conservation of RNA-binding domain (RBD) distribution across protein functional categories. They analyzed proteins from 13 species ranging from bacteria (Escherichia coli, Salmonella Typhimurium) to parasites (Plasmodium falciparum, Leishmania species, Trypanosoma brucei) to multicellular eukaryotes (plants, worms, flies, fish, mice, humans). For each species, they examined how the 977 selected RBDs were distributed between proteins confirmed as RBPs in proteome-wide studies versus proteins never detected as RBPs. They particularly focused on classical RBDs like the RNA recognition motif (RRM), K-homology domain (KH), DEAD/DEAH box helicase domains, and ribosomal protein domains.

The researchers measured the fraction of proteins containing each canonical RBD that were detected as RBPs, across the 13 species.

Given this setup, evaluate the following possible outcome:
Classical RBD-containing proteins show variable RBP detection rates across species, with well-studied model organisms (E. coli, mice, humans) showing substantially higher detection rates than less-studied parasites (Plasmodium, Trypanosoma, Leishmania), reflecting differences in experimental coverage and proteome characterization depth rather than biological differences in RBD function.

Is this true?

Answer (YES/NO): YES